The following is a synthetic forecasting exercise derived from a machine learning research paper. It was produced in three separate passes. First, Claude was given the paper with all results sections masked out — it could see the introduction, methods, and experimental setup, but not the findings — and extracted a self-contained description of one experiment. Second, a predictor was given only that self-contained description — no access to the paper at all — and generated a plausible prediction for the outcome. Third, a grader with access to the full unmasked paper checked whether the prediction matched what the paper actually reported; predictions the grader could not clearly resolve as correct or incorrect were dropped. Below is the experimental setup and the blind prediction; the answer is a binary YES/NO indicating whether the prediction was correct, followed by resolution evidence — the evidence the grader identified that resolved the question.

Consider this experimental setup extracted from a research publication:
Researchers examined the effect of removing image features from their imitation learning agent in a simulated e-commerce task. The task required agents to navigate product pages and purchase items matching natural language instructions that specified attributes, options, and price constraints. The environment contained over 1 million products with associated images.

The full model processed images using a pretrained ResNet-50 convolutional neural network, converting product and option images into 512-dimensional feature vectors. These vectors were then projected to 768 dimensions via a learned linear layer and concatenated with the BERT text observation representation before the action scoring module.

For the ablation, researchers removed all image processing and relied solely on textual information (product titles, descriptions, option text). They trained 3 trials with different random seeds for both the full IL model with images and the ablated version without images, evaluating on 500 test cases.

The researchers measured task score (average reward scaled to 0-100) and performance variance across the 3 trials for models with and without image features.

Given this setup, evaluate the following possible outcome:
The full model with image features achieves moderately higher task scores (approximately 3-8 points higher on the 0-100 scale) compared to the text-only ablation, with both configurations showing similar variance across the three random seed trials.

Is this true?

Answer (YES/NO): NO